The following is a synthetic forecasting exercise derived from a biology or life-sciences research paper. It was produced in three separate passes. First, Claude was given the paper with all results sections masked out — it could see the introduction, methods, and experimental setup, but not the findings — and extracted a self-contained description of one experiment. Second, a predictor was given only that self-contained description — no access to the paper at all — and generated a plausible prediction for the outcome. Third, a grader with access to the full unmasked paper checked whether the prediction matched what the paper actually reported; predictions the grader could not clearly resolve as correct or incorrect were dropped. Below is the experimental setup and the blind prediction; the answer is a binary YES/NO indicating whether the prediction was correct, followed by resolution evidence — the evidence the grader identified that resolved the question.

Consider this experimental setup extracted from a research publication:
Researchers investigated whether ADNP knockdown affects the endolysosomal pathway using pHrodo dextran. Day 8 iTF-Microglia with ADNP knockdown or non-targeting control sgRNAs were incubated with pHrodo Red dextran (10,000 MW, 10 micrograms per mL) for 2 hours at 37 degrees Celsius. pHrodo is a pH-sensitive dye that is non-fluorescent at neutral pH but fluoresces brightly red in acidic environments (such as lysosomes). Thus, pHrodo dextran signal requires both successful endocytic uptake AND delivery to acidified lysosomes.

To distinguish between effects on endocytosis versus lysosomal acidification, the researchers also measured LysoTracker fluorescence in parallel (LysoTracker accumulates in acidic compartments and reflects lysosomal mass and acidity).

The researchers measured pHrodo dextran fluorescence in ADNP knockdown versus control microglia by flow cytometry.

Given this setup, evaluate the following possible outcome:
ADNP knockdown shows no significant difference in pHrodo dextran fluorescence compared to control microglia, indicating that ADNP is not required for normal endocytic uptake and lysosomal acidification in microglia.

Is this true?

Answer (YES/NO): NO